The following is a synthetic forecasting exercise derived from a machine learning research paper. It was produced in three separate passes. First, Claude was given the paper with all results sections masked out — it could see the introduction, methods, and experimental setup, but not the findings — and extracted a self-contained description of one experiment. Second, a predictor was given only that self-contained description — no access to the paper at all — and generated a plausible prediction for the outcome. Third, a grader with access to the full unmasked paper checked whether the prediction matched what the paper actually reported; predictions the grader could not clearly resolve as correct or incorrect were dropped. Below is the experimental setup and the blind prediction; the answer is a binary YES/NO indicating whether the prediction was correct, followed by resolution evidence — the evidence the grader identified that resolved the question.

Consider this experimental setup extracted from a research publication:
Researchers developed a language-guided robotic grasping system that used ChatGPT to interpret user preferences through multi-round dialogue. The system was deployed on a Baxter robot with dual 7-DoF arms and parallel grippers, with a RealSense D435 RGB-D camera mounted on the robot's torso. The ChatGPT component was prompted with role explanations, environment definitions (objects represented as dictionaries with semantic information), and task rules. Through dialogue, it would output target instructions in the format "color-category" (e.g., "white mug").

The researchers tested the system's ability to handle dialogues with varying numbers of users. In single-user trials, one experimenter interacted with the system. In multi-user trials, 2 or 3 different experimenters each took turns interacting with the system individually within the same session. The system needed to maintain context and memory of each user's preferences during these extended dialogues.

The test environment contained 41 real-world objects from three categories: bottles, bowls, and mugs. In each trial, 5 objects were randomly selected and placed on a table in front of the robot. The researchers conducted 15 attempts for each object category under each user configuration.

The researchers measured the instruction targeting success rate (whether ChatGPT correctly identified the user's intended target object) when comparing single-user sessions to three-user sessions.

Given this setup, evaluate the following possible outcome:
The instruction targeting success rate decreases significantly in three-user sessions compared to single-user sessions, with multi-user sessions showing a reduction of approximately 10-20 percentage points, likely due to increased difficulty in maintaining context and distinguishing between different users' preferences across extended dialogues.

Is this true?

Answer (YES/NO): NO